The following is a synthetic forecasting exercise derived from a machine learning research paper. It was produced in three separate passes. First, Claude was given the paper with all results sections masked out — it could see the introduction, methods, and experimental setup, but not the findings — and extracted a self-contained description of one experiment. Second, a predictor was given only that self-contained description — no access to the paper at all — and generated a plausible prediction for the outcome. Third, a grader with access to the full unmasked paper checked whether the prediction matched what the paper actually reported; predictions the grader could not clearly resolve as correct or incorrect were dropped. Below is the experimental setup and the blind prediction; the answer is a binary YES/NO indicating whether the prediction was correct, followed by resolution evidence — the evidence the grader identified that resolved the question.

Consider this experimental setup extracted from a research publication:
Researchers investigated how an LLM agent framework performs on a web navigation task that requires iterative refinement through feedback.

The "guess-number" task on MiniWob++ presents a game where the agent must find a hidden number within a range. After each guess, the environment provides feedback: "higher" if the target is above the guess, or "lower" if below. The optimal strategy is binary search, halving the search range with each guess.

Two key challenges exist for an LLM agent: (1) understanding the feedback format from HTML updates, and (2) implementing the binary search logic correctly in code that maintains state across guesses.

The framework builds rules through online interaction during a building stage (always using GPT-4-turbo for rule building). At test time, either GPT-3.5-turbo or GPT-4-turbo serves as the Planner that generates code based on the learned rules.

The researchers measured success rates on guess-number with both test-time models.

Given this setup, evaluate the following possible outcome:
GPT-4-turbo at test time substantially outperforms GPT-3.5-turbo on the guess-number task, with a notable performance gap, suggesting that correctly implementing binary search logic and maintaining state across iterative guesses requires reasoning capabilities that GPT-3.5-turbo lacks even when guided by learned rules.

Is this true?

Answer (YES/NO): NO